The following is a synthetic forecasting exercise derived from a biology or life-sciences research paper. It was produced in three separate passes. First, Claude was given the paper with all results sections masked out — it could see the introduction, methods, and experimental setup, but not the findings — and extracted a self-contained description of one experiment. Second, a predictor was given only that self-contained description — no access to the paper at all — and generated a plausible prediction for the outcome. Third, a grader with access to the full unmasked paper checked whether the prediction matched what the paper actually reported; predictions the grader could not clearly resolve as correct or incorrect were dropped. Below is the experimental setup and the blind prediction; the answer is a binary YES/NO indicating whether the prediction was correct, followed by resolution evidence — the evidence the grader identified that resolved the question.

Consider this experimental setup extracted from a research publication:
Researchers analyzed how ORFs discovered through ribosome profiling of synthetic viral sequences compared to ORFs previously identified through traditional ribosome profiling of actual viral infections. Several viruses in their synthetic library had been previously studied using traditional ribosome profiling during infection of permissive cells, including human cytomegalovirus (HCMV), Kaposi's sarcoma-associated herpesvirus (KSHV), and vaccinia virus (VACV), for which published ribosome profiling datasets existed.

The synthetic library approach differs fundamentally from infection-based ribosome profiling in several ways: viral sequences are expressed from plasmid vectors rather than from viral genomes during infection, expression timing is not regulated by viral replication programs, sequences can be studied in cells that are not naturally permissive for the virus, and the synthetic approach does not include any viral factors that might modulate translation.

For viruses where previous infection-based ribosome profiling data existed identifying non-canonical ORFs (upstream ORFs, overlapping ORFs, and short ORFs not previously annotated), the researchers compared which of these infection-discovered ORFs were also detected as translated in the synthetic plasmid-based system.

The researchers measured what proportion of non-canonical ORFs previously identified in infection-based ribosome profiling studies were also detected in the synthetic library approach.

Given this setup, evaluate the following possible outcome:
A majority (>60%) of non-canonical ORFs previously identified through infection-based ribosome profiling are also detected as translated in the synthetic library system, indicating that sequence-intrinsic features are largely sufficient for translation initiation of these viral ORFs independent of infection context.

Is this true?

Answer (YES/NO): NO